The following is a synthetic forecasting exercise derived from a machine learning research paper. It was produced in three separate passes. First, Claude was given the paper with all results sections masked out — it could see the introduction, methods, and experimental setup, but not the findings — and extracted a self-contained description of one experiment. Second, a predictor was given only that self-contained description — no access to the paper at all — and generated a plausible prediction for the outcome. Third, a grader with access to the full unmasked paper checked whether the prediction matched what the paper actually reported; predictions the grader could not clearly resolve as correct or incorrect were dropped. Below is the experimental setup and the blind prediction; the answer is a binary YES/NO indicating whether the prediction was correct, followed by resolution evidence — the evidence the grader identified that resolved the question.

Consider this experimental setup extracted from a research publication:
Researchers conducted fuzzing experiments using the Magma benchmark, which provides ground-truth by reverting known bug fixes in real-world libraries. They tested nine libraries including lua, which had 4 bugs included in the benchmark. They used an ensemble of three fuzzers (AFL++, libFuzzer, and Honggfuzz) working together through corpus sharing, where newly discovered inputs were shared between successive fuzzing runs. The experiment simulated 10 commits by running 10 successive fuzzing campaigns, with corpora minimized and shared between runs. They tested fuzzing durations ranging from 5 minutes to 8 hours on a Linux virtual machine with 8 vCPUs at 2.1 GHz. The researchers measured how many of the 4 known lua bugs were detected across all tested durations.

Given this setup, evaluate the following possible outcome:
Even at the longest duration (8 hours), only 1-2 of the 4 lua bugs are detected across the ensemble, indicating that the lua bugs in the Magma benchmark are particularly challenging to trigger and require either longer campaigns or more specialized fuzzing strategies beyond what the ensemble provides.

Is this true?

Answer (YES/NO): NO